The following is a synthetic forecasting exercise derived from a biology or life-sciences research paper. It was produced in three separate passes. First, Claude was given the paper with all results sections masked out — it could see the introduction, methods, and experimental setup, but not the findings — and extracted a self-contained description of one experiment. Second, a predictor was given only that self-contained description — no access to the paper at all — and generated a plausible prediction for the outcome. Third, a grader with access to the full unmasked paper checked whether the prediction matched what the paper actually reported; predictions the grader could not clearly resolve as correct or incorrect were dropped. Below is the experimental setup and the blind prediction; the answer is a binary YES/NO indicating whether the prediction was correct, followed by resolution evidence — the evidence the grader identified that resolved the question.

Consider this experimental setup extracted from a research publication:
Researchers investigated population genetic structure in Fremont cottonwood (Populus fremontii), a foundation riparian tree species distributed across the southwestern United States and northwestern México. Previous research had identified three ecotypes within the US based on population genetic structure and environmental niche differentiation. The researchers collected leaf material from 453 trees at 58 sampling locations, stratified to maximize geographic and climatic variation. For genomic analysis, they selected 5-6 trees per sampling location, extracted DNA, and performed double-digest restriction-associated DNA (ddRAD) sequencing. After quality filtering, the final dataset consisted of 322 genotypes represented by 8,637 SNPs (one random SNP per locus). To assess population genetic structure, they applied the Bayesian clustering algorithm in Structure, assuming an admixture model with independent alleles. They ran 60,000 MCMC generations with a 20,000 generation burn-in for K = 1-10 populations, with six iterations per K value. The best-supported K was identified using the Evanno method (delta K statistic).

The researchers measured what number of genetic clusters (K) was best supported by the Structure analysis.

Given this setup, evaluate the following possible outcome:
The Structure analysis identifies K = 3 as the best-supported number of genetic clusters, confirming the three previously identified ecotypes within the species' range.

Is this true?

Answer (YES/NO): YES